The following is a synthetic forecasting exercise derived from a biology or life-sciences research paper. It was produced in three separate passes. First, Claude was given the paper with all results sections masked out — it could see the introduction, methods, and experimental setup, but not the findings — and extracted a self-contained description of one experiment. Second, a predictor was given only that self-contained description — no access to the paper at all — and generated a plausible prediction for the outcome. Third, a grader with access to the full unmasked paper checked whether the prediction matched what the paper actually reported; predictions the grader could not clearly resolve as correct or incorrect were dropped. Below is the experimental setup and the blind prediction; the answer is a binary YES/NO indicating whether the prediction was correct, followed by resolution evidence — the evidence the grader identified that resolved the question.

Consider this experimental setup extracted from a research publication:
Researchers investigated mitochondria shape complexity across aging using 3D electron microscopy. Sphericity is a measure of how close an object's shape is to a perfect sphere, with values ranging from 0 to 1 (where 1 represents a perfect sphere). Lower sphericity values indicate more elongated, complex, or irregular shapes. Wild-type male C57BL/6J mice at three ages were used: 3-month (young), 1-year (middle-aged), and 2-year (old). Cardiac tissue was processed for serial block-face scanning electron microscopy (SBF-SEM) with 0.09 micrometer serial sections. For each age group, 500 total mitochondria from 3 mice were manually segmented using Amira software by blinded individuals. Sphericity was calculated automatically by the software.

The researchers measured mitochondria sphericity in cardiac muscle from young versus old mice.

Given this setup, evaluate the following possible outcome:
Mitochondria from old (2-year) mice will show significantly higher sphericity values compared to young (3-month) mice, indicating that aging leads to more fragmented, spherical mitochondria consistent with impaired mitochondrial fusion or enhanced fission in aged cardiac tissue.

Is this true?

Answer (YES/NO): NO